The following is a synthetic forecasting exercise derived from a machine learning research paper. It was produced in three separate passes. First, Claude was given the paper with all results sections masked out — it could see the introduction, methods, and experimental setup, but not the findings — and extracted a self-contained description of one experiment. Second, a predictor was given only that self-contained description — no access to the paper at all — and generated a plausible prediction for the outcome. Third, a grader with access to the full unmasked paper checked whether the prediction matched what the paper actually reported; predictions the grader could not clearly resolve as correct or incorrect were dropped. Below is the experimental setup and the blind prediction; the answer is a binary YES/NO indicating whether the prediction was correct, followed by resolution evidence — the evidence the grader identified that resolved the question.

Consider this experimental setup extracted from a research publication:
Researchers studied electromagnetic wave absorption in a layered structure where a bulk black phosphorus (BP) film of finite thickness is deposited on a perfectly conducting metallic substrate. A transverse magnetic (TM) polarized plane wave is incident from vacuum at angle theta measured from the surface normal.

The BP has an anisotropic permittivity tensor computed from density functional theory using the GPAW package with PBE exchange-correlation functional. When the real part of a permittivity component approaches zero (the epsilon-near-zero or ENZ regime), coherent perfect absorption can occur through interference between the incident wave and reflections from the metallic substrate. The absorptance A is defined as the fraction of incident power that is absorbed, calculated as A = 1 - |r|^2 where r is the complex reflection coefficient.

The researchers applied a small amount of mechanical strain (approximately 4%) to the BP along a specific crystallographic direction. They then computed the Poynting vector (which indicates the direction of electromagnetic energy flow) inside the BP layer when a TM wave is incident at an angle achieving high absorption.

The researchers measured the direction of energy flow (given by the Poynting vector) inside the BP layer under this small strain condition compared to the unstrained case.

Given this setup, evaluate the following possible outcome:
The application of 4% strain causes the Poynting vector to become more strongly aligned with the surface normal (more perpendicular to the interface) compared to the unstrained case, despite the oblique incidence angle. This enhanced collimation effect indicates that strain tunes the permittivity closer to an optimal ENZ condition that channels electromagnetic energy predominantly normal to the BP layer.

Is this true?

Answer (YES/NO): NO